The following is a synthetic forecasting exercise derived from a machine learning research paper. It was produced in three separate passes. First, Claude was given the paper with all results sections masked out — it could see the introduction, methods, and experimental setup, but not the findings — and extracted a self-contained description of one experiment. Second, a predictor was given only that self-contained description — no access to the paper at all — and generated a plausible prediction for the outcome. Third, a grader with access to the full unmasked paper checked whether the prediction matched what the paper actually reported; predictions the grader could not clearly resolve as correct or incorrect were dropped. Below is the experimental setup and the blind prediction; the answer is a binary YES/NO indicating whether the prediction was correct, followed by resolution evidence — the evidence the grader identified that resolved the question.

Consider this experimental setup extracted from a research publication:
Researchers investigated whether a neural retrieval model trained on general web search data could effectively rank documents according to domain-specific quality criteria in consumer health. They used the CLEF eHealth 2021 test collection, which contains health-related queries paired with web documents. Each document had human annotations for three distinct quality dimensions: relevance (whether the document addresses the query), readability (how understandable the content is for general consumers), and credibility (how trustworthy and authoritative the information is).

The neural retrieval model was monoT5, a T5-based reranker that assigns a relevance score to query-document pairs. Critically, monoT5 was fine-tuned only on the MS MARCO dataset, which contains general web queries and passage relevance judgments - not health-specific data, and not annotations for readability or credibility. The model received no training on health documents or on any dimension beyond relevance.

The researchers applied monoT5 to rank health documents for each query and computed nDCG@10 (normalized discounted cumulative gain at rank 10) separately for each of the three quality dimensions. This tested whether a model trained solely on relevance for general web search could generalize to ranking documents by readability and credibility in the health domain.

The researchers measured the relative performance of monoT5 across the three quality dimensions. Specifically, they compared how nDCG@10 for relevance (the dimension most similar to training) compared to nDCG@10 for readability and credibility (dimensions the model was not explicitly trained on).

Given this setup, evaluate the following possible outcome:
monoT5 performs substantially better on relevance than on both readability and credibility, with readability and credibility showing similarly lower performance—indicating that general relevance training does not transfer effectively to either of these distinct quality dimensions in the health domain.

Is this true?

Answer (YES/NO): NO